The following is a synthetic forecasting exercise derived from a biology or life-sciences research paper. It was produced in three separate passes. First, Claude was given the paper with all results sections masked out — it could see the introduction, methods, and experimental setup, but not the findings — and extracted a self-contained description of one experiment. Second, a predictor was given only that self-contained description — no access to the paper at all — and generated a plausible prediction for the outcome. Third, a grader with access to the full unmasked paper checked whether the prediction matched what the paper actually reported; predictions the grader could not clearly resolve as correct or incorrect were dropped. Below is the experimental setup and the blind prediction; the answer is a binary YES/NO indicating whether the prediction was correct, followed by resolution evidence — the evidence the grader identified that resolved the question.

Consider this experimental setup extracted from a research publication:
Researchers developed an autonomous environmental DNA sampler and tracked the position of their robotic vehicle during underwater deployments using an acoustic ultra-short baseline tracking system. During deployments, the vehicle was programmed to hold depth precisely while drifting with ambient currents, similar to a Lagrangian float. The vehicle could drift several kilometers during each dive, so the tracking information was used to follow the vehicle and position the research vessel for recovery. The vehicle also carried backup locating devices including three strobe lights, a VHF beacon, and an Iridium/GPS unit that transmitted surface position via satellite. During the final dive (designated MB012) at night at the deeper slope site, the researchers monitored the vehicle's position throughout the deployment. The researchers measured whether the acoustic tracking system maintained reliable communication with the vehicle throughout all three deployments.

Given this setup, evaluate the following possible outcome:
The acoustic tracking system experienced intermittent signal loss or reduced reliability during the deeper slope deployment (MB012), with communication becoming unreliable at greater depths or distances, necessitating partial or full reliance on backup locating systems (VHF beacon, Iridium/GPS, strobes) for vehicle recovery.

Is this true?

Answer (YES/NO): NO